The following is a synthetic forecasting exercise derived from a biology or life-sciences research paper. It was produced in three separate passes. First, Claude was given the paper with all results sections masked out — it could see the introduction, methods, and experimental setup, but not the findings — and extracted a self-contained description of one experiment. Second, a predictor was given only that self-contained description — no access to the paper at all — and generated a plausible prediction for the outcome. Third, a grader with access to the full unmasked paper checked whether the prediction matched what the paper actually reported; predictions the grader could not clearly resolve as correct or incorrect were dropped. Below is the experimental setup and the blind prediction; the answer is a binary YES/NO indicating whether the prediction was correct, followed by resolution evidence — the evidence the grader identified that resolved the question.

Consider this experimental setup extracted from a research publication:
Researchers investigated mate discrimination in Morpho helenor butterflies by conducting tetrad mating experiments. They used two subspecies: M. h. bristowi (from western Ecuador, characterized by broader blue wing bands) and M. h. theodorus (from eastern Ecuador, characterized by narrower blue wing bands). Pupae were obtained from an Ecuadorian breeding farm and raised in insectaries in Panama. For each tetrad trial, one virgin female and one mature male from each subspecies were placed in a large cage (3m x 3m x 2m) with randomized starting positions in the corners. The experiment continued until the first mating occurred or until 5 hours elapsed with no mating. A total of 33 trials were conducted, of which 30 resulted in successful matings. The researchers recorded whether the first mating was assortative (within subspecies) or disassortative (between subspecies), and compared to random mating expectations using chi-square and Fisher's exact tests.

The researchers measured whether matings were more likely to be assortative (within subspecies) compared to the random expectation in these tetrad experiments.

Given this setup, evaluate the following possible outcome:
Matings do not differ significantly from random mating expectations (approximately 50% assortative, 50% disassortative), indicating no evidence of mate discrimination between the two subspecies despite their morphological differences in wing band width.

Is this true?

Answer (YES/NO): NO